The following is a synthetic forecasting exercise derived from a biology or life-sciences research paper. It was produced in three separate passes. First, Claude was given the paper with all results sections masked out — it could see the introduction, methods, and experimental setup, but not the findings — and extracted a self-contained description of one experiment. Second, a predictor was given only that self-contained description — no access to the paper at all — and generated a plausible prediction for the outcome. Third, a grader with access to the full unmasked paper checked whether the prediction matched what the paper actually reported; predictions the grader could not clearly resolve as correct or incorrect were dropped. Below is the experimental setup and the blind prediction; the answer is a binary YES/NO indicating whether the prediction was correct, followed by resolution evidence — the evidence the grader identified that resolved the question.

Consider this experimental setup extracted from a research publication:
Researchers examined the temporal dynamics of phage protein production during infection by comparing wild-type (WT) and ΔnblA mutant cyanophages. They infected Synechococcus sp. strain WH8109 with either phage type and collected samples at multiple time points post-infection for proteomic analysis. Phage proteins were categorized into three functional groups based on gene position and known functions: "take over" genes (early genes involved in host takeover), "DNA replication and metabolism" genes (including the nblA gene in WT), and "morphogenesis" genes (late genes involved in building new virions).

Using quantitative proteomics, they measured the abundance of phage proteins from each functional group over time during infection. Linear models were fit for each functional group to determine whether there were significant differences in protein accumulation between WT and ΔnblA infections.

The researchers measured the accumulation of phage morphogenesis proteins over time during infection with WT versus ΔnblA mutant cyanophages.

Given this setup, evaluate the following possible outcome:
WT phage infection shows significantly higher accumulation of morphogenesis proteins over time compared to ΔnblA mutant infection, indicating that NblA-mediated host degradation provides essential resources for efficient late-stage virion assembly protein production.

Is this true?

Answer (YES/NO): YES